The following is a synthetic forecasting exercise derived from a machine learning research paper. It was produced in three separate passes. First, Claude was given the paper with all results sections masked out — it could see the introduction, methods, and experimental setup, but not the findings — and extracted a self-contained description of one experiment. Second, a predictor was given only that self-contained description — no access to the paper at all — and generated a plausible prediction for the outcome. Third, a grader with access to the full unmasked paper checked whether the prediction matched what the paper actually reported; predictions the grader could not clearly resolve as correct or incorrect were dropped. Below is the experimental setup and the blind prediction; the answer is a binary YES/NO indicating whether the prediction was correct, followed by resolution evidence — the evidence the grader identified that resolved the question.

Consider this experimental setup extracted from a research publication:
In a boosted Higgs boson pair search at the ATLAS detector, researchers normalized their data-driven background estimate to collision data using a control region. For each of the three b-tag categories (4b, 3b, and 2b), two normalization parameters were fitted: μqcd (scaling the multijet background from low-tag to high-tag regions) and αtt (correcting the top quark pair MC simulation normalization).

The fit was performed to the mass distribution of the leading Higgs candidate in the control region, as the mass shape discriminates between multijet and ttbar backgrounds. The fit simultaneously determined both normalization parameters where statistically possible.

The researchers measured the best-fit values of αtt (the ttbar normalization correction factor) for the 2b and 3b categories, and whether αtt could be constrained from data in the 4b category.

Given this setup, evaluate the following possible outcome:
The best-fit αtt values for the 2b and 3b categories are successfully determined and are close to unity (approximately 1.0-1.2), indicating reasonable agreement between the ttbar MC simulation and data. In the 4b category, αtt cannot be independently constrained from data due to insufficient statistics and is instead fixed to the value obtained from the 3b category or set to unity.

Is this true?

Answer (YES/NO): NO